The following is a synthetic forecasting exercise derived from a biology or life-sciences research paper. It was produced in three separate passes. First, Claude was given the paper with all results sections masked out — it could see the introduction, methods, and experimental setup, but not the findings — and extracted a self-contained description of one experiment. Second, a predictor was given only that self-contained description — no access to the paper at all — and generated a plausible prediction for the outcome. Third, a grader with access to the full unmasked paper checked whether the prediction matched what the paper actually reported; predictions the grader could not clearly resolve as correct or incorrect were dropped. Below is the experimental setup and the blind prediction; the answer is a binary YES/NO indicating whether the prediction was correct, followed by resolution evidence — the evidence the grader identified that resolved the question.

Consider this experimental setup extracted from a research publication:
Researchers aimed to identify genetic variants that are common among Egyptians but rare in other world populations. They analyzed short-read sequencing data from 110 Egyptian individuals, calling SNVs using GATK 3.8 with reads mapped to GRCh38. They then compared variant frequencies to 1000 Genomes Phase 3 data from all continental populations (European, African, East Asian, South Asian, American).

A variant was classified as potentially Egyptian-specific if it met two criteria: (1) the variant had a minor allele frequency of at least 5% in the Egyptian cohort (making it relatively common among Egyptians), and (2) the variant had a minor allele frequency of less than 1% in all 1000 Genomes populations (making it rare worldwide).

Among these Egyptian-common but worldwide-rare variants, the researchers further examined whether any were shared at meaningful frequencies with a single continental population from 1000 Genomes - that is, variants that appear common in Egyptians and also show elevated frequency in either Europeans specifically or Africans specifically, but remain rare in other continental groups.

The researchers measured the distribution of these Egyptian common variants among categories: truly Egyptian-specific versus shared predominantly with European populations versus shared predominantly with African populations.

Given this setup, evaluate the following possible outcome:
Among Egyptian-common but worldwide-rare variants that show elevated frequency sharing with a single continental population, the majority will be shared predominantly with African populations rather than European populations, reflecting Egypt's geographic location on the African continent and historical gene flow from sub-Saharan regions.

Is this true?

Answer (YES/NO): YES